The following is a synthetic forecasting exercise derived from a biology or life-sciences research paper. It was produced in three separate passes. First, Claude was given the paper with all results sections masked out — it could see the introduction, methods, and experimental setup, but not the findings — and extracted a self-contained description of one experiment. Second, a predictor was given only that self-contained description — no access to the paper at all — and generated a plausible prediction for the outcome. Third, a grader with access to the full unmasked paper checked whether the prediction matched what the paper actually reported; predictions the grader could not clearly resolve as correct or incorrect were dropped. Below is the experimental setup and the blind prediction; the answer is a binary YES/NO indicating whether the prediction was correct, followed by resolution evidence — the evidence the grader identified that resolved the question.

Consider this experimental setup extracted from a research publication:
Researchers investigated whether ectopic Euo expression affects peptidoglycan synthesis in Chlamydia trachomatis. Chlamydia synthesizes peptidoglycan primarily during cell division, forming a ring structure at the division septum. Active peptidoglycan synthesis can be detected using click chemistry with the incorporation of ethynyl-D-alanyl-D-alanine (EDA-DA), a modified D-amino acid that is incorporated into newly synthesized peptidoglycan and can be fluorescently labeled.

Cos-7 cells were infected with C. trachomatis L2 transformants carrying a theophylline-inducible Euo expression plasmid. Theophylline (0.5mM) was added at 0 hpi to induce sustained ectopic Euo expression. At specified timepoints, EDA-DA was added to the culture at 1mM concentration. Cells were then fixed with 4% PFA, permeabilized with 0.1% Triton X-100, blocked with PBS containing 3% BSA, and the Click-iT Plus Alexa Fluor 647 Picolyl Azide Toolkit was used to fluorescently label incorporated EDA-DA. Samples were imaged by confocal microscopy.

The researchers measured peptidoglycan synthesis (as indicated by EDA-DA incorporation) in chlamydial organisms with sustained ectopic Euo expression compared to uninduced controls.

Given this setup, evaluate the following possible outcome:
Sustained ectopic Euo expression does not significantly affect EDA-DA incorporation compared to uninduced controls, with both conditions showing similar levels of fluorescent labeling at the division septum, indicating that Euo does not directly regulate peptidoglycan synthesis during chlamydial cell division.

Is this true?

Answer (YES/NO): NO